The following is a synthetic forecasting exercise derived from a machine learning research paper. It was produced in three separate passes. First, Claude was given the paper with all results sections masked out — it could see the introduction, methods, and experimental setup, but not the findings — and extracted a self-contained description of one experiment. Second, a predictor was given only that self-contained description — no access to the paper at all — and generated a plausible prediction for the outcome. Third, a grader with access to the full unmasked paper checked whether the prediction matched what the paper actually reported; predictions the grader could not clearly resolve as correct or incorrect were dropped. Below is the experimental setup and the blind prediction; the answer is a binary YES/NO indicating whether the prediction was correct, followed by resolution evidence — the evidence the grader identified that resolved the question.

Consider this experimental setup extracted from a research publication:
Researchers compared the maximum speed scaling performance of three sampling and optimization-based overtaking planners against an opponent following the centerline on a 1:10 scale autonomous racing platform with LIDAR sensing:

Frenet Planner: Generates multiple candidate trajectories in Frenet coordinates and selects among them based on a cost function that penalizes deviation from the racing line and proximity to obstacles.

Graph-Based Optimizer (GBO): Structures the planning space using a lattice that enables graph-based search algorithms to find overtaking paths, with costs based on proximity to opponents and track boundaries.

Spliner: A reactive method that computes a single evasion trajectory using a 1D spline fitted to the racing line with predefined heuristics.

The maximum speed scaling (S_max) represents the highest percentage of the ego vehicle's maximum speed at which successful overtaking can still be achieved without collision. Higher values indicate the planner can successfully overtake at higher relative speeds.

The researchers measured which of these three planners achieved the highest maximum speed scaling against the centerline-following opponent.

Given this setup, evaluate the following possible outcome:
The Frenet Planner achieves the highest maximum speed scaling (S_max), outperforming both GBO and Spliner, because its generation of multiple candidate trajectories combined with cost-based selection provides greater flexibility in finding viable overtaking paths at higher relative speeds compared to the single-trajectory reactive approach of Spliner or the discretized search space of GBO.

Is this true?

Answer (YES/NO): NO